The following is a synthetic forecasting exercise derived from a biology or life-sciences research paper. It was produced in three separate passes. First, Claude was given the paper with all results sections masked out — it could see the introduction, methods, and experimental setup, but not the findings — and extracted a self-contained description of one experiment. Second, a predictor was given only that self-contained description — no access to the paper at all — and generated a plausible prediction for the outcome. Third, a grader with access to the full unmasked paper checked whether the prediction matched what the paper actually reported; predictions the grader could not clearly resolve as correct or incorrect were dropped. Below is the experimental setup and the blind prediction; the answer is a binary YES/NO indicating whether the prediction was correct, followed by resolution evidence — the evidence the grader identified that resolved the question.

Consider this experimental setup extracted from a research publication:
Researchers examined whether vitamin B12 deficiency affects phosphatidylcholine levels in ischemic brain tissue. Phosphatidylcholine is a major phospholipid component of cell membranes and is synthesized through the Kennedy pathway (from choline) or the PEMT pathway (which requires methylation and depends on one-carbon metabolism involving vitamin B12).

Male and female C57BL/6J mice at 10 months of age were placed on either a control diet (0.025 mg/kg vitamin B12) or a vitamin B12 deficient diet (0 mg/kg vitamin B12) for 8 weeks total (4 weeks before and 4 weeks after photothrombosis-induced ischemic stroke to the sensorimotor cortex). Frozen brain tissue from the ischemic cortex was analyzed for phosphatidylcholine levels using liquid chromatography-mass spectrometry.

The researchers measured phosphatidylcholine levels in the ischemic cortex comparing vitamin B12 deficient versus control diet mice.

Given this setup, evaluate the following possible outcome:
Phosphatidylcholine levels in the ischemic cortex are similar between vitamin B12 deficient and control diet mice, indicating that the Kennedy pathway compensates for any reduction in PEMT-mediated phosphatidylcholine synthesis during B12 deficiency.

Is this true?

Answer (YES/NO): YES